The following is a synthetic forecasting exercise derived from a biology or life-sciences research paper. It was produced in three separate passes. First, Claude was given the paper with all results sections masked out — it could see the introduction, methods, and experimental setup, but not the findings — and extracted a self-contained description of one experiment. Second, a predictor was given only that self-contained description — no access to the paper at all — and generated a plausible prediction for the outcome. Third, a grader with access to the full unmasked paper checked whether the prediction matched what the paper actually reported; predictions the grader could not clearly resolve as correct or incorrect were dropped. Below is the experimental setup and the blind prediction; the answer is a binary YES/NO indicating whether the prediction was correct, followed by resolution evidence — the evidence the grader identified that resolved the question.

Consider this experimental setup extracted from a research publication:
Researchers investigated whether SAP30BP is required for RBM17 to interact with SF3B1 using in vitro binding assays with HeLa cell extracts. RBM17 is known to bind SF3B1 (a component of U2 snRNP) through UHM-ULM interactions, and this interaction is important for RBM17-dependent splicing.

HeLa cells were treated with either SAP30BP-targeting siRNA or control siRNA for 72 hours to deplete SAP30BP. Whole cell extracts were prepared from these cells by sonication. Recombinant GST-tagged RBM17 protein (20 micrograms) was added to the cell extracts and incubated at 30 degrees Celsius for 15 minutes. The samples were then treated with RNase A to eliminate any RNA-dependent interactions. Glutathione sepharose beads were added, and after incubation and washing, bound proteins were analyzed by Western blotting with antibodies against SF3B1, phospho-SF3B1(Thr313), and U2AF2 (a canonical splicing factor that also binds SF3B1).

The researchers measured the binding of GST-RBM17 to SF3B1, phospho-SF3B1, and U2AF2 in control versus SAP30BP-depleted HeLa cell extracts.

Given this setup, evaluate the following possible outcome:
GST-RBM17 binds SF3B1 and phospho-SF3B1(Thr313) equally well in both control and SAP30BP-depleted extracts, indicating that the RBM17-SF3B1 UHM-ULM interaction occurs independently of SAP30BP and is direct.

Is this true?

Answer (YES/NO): NO